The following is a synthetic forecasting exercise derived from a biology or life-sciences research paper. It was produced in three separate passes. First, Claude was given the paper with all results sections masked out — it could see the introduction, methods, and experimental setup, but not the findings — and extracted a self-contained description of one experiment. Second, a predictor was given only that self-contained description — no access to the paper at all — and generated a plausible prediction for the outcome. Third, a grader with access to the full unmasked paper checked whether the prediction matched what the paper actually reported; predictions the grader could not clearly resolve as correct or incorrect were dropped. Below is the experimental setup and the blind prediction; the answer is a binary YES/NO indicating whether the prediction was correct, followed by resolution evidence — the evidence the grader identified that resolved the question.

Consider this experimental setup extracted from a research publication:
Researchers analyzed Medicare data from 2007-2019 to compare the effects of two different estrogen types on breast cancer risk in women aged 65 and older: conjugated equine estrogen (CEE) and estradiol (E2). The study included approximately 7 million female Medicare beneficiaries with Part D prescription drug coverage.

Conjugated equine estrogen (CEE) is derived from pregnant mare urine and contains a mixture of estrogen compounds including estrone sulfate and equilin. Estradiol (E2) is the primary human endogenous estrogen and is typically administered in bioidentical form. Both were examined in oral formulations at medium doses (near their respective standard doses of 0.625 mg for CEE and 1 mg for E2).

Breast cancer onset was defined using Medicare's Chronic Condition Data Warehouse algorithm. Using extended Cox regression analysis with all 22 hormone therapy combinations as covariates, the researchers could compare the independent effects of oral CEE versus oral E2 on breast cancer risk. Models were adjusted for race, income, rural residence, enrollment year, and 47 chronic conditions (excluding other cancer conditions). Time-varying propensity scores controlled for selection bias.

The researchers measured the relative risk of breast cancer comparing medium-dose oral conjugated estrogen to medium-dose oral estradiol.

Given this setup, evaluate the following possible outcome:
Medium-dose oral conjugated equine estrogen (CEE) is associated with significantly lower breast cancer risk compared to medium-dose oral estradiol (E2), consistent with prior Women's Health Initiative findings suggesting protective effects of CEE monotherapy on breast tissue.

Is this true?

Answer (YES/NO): YES